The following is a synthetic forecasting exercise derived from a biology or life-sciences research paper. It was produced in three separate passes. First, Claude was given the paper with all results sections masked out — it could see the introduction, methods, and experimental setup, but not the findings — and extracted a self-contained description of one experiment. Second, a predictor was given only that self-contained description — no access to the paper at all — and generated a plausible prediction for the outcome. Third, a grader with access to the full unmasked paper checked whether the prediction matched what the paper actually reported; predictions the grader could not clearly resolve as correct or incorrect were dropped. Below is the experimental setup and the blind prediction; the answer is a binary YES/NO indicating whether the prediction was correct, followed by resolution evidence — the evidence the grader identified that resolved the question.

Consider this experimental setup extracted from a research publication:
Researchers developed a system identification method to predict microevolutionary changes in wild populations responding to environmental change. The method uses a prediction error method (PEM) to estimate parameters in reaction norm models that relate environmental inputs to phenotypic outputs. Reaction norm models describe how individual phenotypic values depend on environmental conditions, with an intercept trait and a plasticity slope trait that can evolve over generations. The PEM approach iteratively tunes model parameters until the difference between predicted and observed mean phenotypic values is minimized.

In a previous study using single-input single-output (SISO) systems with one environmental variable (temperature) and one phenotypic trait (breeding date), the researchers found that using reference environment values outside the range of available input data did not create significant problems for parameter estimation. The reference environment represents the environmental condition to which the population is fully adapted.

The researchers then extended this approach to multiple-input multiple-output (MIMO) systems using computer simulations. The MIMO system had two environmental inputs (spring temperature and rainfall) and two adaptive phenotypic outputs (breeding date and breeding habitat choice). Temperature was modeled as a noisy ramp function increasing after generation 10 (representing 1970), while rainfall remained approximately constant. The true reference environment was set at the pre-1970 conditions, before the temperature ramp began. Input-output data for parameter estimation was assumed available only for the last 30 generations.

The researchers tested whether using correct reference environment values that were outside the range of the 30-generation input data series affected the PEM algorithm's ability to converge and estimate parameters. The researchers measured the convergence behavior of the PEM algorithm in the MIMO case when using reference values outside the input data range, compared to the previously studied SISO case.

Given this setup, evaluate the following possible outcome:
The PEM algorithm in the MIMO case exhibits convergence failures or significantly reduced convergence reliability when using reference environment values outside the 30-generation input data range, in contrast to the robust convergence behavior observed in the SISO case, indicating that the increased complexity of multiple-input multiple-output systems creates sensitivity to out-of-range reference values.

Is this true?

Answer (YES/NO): YES